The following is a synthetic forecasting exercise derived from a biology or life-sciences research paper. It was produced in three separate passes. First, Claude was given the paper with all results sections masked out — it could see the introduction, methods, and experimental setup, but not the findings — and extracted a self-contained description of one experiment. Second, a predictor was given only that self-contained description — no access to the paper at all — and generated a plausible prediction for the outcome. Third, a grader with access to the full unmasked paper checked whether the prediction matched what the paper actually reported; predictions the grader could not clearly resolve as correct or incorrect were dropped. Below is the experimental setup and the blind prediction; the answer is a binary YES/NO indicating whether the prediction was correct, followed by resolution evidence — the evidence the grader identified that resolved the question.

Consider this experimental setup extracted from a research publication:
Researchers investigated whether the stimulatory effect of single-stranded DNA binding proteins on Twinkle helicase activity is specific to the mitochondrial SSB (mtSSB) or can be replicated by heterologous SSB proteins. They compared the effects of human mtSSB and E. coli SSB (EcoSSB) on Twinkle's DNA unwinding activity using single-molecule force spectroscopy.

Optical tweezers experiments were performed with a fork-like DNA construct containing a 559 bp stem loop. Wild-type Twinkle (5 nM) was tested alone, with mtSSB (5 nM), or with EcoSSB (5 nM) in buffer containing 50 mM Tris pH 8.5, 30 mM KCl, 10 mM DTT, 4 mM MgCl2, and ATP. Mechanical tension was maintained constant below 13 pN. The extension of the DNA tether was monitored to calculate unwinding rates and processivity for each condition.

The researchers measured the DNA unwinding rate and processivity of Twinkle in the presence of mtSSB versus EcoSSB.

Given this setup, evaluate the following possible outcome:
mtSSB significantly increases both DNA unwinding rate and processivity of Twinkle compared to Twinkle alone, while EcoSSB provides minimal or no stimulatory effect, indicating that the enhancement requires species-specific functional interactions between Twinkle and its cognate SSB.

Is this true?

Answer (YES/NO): YES